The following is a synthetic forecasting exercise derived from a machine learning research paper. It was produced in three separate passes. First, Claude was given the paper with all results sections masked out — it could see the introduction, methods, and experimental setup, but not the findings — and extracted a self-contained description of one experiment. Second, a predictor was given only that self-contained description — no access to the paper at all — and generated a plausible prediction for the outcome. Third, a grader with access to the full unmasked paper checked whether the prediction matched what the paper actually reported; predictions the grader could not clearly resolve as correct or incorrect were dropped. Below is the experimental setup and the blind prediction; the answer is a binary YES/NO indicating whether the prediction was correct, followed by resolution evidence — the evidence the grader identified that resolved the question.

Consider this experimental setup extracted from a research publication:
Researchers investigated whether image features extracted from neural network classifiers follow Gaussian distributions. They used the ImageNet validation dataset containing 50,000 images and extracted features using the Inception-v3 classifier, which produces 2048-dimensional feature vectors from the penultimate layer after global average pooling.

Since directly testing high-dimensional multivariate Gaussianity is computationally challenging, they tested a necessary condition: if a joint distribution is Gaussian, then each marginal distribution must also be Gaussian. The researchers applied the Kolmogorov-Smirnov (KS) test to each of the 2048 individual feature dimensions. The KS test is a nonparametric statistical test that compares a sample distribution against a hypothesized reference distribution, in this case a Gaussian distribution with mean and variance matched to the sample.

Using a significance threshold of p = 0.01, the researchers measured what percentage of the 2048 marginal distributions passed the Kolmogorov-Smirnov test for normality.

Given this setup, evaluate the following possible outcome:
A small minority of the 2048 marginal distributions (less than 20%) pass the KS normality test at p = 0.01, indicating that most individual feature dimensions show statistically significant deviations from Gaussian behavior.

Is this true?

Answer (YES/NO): YES